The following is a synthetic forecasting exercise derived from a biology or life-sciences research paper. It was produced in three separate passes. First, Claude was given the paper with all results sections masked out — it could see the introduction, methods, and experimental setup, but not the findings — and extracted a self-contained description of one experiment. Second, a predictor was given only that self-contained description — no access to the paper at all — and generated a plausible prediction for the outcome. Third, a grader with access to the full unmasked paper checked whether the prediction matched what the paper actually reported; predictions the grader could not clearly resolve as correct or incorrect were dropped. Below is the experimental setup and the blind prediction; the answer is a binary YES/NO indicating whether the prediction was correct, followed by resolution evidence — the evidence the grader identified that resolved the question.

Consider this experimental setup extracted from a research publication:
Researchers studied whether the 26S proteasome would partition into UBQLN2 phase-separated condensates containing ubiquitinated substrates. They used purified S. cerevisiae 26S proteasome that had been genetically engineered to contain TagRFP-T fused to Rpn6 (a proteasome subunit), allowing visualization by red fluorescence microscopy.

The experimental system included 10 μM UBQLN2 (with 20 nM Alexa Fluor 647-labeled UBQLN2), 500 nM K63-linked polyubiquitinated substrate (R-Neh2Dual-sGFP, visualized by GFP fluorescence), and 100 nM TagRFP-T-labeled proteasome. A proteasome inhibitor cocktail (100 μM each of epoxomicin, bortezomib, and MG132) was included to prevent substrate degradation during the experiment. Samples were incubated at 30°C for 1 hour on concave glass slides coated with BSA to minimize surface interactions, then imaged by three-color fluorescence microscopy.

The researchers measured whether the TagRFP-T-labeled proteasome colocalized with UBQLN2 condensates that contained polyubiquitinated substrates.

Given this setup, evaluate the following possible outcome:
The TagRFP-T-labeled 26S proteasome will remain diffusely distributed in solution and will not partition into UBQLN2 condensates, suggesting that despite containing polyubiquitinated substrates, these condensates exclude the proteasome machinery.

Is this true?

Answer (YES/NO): NO